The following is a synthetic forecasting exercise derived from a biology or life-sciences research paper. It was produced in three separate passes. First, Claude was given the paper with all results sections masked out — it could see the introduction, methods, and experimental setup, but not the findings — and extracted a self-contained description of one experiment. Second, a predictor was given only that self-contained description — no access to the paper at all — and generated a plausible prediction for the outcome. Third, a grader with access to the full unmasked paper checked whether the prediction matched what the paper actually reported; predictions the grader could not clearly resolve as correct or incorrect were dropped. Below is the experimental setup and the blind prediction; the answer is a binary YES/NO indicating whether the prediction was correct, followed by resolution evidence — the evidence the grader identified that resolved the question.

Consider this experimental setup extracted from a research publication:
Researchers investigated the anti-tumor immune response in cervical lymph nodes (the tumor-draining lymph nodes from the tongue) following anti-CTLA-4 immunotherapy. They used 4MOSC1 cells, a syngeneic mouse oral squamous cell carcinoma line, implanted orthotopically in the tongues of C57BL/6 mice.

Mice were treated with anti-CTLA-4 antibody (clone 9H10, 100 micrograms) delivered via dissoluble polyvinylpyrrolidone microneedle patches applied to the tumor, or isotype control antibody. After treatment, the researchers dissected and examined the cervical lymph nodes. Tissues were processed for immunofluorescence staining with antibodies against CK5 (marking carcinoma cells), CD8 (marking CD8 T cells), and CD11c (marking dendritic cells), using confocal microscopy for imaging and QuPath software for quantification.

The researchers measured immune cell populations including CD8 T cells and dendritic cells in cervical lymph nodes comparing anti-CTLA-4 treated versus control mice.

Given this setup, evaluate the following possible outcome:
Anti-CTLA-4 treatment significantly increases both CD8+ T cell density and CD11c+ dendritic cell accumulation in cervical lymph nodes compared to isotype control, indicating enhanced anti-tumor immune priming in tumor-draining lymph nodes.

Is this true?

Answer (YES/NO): YES